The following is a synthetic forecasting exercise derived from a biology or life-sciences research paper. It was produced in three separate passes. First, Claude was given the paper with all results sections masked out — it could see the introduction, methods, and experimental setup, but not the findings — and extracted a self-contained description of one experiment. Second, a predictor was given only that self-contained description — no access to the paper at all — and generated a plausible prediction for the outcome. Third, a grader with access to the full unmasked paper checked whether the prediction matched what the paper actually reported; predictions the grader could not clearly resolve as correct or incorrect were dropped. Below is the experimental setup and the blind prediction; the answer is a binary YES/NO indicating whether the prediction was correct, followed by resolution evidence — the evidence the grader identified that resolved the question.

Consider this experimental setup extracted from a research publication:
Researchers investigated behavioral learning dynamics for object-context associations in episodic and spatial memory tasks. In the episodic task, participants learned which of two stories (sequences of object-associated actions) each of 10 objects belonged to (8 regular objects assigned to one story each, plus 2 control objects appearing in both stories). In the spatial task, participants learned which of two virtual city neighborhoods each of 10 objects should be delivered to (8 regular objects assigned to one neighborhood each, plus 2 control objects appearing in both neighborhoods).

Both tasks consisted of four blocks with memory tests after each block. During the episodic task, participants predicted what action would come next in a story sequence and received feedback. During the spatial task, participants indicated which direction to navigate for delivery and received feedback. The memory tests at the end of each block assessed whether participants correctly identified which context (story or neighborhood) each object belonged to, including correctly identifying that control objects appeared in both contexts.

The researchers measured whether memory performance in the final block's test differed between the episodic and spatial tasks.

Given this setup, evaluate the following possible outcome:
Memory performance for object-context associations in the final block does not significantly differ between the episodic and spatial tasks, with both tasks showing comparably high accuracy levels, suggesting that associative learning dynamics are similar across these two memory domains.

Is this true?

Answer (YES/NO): YES